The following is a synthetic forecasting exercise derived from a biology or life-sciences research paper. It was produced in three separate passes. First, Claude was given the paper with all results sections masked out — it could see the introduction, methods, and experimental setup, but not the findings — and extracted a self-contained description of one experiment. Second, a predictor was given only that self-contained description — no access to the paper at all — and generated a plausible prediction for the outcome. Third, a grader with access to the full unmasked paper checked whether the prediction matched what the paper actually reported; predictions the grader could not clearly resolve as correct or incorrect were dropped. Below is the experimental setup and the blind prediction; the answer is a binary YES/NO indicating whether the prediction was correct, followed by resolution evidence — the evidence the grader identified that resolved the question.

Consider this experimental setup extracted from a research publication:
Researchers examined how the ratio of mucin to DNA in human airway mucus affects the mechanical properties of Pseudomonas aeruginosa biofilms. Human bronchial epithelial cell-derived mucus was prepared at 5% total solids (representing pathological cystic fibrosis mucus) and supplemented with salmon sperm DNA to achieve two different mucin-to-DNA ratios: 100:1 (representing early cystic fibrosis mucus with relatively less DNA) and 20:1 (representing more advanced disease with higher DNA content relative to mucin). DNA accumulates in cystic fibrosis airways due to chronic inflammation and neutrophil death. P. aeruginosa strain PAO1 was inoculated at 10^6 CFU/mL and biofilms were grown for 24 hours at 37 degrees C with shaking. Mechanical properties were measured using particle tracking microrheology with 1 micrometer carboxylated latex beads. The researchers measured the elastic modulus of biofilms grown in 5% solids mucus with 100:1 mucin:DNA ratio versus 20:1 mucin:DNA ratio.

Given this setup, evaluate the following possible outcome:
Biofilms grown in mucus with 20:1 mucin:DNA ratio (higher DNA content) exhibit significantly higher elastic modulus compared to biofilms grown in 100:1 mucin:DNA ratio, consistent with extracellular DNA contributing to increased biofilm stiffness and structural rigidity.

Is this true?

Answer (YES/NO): NO